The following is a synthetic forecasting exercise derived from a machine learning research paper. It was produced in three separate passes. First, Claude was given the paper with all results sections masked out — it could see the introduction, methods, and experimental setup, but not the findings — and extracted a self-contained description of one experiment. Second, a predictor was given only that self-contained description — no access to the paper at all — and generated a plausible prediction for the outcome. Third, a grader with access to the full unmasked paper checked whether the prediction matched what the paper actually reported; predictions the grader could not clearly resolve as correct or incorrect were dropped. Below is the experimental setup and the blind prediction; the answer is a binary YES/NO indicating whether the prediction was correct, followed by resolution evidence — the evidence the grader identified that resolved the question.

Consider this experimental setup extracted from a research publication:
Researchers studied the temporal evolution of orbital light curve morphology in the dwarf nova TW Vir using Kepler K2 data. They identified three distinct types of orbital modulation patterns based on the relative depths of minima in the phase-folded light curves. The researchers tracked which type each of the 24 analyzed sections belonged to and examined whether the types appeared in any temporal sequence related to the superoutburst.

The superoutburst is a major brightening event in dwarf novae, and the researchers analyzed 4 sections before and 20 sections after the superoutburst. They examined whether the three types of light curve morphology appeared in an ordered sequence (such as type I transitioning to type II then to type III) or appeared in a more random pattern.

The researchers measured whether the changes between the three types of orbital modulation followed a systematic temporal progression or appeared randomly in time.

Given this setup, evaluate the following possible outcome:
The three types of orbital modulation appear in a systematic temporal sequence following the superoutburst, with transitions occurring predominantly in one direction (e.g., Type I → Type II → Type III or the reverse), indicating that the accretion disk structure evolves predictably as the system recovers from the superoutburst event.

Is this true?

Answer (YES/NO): NO